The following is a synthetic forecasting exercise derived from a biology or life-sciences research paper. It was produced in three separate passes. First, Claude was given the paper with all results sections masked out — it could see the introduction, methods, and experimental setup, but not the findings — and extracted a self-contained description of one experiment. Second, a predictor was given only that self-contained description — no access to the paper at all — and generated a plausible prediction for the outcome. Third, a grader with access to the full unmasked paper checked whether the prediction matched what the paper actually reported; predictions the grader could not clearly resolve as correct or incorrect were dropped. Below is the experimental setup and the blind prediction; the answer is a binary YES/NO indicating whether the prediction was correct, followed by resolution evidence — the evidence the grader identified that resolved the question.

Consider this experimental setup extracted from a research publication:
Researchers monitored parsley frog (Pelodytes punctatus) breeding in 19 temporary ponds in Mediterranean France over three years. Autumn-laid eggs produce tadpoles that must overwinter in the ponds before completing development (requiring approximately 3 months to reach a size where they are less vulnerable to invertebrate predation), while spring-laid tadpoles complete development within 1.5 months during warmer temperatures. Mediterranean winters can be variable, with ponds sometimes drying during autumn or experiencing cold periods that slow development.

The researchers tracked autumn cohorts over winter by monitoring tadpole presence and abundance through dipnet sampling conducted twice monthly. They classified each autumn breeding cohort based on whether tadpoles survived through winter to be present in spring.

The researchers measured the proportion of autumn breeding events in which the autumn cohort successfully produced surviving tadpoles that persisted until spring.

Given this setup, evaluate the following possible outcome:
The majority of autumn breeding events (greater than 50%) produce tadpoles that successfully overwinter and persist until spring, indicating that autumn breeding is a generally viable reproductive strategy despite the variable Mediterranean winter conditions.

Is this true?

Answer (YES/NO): NO